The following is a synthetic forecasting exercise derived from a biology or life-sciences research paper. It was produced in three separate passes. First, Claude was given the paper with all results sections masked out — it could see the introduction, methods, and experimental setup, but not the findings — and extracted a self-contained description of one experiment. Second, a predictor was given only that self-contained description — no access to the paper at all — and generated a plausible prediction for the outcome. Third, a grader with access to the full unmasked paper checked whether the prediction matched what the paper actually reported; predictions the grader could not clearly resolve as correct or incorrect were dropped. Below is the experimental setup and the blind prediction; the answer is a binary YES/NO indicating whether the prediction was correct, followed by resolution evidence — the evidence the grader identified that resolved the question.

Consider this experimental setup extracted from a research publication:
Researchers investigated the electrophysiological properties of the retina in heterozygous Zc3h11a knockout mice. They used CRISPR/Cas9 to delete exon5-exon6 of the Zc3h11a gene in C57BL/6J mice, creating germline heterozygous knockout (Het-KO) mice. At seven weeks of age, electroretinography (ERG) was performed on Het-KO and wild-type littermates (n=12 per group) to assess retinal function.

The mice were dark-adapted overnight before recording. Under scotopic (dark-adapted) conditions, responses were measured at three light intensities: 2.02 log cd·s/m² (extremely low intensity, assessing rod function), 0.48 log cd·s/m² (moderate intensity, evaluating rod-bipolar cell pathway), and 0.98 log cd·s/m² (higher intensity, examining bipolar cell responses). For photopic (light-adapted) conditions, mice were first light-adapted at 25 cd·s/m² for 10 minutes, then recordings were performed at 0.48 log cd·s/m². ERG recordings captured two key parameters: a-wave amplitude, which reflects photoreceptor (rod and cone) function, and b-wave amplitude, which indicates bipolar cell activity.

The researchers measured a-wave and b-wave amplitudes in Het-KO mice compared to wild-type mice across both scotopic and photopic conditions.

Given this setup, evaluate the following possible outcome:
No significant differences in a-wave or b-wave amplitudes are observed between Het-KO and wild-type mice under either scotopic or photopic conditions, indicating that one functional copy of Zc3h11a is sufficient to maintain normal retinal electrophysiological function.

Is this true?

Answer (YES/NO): NO